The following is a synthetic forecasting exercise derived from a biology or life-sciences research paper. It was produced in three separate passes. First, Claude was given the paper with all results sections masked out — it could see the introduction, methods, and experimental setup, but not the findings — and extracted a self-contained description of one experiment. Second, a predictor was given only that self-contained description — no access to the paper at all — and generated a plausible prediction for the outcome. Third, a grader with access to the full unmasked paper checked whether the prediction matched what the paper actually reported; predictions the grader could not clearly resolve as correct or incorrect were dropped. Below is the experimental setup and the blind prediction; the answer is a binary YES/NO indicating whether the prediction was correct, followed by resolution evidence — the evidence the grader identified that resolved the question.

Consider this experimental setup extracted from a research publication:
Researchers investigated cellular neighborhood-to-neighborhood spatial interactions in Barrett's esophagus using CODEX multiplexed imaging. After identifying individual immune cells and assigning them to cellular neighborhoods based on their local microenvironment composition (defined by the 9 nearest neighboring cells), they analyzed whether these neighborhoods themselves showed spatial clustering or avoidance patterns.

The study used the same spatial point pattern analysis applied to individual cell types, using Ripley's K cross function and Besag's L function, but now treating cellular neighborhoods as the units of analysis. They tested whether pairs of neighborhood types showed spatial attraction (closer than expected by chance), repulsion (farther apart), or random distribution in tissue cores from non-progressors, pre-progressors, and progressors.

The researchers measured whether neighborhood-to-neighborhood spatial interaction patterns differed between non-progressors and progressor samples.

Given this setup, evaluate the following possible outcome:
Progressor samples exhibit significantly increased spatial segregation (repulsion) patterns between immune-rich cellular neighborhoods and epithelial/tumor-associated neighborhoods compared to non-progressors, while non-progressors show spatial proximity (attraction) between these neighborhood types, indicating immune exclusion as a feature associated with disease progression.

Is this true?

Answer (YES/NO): NO